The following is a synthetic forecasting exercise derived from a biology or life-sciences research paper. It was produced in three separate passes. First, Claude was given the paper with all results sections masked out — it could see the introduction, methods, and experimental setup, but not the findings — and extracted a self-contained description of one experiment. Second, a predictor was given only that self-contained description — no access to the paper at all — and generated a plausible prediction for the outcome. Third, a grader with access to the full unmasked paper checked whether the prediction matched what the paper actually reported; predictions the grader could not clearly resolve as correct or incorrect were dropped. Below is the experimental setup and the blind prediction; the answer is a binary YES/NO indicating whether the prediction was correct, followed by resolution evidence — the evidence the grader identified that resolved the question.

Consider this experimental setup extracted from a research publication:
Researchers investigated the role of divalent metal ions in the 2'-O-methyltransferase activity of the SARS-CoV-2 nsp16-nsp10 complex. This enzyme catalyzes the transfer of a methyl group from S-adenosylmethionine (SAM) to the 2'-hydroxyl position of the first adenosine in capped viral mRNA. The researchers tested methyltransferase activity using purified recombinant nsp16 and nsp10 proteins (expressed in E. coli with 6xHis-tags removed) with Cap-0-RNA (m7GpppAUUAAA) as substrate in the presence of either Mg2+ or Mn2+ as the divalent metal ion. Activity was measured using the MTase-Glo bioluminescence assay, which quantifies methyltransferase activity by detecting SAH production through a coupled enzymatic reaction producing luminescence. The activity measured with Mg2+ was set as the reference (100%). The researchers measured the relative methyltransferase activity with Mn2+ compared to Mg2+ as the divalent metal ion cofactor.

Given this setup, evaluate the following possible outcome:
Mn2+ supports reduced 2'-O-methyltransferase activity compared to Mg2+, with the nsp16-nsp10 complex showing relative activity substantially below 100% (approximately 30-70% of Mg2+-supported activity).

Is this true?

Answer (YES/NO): NO